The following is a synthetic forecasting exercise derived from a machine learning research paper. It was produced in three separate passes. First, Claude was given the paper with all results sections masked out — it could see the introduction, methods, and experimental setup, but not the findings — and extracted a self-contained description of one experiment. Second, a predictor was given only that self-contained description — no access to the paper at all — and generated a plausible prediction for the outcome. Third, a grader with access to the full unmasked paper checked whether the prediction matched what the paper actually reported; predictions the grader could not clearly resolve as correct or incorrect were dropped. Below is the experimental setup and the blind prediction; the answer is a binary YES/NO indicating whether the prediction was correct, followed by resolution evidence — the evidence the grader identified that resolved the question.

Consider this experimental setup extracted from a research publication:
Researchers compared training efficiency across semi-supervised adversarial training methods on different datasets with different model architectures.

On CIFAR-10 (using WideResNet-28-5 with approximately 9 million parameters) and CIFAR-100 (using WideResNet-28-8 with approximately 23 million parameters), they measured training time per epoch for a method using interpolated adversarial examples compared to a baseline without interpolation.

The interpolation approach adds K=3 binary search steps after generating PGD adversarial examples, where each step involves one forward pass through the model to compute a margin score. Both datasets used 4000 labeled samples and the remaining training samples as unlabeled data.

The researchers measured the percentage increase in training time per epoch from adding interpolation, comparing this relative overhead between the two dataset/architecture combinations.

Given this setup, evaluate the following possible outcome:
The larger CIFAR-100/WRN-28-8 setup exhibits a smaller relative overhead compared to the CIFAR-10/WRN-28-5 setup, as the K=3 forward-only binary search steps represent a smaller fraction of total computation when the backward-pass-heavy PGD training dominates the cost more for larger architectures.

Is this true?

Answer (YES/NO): NO